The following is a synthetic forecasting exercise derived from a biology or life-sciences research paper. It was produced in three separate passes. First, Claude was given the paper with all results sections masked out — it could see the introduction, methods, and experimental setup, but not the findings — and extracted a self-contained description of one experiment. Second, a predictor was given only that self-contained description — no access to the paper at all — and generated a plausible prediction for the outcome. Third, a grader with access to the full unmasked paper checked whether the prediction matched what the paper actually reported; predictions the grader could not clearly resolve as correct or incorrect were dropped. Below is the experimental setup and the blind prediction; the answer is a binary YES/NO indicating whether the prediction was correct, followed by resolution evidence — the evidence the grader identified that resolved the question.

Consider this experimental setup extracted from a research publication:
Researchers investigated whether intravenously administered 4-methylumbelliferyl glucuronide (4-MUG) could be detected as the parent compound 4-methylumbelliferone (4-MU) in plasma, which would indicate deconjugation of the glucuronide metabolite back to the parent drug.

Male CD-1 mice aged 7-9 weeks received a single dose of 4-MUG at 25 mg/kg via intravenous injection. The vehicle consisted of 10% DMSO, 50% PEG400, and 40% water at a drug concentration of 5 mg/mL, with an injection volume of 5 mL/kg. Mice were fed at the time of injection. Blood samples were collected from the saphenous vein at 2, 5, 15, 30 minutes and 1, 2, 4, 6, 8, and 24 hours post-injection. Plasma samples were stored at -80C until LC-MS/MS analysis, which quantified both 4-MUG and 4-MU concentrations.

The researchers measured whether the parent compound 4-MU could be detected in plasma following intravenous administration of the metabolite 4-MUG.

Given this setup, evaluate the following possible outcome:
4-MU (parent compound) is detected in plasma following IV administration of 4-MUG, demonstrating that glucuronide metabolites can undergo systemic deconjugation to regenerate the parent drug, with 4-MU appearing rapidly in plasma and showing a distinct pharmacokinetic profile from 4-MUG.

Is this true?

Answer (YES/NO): YES